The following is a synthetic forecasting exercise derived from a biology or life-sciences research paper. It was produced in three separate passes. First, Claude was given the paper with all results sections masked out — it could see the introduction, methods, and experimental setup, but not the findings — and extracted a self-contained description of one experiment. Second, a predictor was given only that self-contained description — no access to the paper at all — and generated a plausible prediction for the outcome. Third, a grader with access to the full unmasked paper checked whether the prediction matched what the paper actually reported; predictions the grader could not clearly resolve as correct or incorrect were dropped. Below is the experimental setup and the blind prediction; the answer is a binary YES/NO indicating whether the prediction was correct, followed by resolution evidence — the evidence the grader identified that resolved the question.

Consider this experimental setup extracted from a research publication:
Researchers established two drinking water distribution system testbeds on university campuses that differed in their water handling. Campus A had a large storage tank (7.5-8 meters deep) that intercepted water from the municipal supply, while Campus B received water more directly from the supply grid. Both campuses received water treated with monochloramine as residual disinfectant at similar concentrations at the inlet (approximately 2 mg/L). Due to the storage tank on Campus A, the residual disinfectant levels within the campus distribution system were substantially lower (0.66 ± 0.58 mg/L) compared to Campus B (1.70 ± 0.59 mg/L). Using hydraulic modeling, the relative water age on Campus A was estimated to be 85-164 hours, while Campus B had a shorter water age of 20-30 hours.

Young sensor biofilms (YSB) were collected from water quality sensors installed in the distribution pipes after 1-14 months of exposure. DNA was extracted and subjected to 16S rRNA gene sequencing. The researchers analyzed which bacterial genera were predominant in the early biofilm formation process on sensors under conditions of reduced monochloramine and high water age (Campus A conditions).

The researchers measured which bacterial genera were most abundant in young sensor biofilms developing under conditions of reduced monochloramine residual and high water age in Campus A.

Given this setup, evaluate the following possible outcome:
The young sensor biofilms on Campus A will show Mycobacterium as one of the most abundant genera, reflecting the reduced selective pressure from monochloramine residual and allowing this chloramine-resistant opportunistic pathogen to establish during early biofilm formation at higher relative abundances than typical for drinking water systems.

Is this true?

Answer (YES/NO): NO